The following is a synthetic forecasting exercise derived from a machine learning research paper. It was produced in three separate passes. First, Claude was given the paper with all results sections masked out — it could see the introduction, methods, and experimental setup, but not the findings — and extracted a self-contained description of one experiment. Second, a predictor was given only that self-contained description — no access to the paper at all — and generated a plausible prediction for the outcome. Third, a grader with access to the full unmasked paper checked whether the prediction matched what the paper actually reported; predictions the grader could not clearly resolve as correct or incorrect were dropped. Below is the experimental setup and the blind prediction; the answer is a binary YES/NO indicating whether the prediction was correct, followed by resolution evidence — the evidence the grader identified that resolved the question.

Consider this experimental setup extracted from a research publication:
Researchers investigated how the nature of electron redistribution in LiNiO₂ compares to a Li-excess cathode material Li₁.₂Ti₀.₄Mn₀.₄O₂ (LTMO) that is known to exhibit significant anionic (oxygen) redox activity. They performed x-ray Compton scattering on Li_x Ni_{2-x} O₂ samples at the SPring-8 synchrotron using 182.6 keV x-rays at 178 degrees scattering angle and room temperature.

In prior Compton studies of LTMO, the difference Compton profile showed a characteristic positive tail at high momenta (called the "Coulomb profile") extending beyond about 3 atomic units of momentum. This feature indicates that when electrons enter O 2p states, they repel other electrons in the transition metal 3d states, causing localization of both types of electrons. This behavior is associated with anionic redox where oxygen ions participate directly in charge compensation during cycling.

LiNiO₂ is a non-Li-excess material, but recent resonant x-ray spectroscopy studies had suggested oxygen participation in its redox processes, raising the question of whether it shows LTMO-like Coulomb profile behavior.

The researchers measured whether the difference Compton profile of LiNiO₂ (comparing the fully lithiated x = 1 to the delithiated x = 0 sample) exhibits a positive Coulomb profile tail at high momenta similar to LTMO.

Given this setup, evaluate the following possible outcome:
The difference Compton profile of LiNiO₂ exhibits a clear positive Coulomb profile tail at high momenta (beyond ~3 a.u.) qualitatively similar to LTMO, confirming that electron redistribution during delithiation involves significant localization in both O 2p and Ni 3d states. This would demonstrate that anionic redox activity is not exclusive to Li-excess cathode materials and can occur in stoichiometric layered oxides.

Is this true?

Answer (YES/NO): NO